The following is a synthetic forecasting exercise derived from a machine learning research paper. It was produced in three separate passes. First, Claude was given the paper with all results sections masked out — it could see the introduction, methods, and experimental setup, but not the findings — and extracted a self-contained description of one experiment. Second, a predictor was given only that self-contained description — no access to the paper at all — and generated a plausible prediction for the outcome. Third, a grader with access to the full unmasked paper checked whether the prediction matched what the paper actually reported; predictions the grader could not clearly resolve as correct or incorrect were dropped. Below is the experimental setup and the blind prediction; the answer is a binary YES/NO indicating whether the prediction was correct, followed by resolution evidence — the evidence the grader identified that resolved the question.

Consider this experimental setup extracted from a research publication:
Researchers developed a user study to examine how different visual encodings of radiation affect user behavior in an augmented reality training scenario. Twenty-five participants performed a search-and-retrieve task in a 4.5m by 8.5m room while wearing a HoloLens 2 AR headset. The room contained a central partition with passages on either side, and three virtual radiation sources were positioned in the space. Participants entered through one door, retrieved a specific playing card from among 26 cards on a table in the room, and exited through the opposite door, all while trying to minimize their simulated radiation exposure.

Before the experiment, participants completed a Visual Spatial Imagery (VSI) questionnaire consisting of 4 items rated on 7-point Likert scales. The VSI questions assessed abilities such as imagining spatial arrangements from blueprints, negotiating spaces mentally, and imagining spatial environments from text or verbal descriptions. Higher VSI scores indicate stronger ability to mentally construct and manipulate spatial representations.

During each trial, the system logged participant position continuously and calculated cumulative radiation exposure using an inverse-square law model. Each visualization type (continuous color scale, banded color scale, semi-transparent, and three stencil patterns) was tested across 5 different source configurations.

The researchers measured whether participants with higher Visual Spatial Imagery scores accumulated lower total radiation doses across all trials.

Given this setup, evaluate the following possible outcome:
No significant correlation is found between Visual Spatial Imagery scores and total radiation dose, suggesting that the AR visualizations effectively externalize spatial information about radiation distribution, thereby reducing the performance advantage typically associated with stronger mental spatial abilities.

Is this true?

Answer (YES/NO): NO